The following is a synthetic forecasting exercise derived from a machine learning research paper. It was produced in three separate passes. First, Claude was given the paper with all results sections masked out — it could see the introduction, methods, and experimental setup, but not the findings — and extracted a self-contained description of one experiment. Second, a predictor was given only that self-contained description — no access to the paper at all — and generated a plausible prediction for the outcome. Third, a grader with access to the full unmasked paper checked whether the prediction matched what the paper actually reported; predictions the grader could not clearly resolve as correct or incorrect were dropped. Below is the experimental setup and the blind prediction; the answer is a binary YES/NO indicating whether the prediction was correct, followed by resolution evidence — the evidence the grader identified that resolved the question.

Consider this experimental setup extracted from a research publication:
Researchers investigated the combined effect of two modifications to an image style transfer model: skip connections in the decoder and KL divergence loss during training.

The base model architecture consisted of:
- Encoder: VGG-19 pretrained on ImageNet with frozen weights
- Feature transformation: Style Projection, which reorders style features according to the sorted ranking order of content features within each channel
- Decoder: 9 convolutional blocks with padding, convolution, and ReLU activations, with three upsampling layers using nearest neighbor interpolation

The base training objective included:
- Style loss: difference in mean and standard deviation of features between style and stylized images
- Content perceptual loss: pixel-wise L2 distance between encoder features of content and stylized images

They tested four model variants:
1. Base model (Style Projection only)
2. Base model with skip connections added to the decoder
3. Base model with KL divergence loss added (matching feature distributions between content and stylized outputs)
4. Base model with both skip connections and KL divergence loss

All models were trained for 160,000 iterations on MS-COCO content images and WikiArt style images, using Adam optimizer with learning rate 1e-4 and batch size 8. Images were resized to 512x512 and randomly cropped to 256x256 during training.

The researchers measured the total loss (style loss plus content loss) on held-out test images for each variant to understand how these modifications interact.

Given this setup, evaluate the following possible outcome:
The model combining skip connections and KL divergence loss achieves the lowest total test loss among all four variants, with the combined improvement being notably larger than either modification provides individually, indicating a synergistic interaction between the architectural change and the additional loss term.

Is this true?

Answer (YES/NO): NO